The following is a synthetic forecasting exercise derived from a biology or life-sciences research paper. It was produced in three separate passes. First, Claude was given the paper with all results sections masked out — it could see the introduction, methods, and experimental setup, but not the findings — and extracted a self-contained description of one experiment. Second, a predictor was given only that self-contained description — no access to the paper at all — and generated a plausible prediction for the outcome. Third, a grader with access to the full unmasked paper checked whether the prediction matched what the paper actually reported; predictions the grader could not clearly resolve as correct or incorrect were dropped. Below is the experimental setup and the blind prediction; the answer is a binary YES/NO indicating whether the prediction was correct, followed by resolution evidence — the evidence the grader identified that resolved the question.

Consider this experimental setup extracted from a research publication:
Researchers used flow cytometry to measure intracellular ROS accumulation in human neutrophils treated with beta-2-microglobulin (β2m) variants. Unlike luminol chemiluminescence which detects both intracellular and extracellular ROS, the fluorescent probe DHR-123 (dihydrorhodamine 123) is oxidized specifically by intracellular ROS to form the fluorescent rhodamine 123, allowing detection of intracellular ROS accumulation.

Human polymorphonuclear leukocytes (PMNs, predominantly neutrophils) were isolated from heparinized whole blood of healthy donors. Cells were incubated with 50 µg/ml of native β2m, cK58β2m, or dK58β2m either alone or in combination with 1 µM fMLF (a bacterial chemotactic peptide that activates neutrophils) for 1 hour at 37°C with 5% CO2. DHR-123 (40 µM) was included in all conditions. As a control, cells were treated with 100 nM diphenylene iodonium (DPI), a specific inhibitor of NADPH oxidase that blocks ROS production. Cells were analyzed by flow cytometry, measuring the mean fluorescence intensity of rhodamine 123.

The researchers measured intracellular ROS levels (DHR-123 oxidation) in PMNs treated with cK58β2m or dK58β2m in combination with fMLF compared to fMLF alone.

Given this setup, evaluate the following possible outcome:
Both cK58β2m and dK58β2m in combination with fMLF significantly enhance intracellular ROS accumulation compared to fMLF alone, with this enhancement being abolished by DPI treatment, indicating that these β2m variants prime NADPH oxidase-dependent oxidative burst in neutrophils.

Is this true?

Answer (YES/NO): NO